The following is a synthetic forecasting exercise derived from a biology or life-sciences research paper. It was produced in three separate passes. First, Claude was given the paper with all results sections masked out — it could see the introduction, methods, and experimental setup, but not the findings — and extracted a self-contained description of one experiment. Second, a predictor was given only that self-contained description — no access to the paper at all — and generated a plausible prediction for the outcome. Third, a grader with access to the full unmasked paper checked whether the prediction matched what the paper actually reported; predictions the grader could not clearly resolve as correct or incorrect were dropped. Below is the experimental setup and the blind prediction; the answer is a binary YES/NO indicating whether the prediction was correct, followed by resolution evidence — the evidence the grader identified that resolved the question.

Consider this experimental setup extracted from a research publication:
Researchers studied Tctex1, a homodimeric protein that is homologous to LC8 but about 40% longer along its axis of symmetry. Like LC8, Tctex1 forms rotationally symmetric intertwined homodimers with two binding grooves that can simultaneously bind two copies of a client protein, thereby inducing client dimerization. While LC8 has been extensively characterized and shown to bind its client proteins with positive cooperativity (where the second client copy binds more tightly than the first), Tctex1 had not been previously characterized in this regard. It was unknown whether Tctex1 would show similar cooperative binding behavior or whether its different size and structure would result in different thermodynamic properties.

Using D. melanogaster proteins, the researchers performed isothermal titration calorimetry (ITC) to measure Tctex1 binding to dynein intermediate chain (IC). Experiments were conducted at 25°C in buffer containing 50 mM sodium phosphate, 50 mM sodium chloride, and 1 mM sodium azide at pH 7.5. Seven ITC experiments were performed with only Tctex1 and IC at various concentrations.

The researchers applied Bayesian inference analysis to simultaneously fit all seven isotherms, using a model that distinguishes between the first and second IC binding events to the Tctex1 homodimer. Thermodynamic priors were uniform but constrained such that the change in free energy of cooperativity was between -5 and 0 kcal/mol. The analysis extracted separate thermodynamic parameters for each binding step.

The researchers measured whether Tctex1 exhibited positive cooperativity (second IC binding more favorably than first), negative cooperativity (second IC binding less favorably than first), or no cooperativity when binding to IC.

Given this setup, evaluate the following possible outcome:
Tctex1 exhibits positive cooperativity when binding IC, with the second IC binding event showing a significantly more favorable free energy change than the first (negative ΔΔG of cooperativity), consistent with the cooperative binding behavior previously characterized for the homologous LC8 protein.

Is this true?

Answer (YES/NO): YES